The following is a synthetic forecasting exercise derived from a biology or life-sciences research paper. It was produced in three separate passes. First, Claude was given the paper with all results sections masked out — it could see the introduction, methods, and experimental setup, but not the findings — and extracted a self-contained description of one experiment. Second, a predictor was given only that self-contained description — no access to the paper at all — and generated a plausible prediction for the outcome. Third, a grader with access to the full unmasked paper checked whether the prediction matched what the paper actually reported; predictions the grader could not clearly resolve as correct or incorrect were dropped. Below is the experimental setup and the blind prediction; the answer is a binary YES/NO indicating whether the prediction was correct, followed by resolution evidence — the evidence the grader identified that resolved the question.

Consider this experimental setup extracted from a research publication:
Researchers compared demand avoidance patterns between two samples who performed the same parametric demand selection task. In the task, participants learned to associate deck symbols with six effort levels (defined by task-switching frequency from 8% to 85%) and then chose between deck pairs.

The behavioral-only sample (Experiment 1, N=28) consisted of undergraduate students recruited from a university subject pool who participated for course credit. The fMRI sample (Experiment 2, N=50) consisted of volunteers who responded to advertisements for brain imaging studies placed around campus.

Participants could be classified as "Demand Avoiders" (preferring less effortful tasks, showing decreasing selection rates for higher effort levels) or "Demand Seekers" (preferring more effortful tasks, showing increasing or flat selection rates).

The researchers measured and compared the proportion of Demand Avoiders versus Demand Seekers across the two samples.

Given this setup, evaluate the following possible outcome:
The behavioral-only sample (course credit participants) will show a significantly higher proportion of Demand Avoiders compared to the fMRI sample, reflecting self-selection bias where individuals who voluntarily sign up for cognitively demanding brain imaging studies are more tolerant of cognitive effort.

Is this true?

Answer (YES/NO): YES